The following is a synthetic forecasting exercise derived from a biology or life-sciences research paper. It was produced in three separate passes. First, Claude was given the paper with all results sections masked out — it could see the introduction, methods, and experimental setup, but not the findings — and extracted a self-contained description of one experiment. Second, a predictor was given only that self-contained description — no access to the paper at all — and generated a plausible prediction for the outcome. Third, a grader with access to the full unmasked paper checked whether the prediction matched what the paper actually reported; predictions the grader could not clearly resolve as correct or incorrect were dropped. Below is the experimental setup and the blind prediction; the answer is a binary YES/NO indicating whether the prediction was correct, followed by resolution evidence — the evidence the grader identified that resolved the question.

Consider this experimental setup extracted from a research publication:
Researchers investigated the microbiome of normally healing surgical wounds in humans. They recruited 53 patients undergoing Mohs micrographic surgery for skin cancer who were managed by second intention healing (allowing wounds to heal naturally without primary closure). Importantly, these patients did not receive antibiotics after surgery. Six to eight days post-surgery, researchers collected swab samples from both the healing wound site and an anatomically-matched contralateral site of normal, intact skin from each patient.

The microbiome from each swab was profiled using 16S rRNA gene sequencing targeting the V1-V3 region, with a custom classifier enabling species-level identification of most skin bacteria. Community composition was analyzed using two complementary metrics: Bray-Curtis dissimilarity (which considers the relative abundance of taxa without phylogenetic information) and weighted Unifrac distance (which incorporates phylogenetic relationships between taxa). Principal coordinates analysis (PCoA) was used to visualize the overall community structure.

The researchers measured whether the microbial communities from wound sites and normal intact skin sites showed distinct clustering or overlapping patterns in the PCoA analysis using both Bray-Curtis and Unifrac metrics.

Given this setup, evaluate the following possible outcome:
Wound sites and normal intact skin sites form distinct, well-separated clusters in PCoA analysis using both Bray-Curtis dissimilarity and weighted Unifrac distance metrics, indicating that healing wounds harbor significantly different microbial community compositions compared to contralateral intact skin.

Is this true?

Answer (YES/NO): YES